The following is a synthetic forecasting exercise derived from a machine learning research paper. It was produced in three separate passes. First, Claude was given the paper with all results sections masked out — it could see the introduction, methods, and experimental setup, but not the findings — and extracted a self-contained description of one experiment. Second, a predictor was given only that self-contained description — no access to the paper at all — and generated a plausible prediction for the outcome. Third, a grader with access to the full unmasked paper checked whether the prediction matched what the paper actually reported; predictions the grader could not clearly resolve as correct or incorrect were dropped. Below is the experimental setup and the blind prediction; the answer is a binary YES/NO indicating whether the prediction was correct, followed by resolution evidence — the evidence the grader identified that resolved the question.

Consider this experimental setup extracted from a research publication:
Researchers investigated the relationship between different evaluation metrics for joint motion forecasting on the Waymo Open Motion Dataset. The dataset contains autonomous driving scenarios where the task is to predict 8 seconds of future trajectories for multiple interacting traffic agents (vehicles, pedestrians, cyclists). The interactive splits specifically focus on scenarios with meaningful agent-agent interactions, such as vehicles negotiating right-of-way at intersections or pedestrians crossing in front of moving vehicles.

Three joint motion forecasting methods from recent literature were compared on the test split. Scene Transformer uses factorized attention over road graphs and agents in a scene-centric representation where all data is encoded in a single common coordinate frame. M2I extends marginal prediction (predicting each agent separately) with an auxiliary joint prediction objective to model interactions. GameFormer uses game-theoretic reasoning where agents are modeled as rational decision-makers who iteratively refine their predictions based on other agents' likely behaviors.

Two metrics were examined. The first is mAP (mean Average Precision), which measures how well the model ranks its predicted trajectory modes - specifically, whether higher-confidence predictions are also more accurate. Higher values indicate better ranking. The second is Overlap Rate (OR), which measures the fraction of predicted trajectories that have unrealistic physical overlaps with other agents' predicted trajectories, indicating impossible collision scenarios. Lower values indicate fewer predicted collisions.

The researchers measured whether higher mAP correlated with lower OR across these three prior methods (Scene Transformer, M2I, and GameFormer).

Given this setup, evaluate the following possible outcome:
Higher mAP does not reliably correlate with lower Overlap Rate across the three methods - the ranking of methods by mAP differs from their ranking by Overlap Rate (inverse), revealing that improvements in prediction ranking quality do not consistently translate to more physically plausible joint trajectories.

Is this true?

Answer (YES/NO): YES